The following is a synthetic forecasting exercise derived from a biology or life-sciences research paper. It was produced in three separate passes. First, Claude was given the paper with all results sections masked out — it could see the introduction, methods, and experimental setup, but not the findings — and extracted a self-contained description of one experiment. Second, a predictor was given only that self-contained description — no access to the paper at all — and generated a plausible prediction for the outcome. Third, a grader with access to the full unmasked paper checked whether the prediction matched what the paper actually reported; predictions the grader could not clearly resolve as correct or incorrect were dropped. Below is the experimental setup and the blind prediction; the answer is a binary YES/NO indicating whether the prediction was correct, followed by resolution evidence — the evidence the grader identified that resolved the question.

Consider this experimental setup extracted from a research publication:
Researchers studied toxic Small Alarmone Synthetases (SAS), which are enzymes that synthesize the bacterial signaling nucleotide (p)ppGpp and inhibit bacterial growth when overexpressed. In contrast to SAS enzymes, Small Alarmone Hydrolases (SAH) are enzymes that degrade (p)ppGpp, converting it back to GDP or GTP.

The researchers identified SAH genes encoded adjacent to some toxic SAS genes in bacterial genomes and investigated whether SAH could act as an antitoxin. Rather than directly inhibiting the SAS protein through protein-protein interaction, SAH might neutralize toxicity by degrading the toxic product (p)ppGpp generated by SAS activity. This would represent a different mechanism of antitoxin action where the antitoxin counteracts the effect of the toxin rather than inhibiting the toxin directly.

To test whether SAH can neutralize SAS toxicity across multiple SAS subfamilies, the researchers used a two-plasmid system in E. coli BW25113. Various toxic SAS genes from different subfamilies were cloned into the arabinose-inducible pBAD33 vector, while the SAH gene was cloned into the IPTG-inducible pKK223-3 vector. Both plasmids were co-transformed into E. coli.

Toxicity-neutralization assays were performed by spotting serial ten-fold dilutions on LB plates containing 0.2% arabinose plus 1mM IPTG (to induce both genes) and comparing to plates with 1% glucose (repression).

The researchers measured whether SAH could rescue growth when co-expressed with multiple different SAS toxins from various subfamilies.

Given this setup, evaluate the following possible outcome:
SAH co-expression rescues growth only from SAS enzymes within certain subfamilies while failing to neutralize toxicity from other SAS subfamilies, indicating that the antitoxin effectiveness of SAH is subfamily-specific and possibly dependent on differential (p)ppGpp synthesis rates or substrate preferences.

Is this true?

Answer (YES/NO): NO